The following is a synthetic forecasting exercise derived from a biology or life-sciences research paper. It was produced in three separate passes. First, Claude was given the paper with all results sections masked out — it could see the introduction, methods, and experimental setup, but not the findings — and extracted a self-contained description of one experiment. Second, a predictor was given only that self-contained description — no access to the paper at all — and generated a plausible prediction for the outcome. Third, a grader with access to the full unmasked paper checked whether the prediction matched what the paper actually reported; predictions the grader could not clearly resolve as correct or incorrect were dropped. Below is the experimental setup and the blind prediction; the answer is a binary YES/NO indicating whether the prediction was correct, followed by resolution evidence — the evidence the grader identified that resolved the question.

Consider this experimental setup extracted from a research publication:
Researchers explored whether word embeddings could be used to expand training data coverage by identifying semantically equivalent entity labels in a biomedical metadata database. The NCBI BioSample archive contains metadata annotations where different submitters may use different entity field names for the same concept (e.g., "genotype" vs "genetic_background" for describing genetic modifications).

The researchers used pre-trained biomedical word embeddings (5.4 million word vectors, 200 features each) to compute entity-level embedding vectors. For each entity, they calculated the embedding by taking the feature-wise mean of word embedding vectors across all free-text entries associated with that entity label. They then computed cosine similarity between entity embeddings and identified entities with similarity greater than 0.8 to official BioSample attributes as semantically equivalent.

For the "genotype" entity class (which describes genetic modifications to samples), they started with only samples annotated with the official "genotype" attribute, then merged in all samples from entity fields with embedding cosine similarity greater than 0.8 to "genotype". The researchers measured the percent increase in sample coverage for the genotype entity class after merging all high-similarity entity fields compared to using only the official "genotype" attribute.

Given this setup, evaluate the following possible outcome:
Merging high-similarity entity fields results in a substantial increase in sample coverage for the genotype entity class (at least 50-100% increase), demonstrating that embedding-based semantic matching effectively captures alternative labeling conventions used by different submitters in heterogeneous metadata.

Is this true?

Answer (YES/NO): YES